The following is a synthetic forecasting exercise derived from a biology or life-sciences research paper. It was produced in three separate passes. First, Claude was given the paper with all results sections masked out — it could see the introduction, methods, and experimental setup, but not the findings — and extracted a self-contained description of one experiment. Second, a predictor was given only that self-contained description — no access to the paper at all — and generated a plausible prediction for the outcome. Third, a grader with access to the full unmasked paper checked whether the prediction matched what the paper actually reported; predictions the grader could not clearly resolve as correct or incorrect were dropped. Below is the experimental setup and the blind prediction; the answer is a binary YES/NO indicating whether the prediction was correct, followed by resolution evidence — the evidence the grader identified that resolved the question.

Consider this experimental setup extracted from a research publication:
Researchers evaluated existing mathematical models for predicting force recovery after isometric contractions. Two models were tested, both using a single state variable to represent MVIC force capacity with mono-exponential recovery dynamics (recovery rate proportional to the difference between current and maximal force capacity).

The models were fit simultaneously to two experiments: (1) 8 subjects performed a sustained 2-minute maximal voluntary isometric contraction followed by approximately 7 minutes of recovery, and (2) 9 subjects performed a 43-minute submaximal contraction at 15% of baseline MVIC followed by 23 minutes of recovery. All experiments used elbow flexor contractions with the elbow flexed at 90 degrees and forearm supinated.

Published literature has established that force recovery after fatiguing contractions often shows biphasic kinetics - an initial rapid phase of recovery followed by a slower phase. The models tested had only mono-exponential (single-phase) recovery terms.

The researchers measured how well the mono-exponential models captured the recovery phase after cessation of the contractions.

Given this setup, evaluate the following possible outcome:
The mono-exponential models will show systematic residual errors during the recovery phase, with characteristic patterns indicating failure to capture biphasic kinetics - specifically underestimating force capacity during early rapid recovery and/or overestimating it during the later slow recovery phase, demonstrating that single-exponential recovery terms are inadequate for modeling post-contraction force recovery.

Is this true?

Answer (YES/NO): YES